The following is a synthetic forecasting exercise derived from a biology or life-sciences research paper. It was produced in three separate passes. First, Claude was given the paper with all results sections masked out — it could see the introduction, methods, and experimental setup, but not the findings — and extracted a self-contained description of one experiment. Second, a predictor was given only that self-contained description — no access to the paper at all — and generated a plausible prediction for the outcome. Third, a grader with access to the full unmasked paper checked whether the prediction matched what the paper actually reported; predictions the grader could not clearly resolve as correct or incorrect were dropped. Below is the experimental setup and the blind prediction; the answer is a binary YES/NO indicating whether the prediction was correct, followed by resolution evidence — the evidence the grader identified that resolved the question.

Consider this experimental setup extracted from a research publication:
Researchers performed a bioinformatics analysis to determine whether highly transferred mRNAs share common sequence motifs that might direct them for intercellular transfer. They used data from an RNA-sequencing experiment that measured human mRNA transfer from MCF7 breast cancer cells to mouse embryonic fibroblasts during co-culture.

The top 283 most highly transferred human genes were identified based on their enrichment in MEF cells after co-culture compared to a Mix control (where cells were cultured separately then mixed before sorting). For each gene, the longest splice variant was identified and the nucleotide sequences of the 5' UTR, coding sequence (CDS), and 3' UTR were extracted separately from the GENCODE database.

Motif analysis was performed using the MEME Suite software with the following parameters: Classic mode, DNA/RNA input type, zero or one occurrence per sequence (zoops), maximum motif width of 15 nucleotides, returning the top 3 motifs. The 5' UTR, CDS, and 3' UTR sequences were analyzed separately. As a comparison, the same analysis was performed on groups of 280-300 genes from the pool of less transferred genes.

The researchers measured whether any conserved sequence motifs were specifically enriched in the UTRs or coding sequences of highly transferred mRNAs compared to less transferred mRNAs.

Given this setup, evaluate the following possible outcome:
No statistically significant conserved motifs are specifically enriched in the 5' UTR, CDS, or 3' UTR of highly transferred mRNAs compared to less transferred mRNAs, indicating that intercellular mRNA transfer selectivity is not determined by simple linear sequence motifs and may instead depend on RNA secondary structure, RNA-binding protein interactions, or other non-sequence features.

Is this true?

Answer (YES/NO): YES